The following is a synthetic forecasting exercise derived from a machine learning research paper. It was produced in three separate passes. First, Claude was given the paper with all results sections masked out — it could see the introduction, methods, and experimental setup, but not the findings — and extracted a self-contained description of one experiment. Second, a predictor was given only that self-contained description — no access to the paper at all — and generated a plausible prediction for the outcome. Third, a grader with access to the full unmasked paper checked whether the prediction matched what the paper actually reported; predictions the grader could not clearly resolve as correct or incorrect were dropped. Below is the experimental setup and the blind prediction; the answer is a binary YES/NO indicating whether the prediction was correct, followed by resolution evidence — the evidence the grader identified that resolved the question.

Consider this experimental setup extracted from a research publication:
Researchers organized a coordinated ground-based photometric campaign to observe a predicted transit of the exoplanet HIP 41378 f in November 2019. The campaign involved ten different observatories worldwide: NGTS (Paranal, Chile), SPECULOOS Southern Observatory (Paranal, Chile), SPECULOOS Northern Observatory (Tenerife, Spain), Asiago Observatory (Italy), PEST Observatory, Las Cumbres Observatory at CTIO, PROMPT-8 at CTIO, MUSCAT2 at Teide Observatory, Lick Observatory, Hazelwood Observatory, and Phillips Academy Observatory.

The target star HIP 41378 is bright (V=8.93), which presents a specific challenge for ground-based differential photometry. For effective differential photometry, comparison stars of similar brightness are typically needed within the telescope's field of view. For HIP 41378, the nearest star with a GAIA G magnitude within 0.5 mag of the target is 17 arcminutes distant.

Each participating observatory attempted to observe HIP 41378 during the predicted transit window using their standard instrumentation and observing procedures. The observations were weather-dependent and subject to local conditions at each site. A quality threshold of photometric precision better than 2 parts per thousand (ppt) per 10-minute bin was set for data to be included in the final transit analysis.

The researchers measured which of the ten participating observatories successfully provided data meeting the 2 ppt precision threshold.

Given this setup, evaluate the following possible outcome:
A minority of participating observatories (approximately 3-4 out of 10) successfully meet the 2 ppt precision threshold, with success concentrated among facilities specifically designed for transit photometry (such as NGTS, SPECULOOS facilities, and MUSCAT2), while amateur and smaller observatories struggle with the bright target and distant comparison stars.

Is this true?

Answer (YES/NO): NO